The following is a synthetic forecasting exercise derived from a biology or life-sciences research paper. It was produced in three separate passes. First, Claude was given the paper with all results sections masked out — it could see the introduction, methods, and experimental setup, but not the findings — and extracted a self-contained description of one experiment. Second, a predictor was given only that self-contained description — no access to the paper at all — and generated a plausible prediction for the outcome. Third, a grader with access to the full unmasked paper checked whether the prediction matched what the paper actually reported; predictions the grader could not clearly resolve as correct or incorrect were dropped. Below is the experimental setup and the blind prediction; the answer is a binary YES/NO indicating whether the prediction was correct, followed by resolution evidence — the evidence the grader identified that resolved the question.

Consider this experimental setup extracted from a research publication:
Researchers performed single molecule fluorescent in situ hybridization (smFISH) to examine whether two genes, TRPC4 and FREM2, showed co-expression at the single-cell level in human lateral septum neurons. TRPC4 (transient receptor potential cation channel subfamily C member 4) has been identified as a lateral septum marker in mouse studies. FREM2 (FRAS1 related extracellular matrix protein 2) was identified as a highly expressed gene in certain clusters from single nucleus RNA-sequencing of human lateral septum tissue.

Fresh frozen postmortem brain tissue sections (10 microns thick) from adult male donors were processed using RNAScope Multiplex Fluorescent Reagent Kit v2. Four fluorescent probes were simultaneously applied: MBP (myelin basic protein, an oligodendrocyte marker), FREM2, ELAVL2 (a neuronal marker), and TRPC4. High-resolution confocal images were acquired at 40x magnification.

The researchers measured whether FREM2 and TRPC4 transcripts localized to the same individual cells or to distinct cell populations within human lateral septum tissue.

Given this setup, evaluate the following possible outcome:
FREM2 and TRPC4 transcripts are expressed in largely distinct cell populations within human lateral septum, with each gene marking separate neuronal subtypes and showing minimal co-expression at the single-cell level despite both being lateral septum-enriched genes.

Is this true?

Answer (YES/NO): NO